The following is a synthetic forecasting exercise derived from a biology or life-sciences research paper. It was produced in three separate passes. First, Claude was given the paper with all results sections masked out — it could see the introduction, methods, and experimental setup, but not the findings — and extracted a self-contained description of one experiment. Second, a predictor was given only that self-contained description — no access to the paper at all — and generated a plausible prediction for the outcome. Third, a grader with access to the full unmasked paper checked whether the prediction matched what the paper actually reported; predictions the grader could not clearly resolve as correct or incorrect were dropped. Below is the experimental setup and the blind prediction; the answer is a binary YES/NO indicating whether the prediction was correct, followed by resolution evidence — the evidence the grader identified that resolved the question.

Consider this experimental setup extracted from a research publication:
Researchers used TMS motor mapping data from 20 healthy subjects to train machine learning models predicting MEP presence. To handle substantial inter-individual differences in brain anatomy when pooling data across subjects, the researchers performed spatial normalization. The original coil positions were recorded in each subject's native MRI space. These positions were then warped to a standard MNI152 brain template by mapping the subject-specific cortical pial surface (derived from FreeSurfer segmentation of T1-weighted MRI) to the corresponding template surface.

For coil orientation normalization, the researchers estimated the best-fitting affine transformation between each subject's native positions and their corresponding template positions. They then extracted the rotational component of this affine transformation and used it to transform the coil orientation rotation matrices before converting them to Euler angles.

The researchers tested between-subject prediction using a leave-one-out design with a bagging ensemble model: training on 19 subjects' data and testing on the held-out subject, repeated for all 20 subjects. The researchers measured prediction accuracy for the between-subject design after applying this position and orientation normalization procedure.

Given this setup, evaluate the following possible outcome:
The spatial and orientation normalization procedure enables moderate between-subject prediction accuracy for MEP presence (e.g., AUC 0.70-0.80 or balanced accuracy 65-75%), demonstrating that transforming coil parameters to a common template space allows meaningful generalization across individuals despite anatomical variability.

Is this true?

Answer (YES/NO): NO